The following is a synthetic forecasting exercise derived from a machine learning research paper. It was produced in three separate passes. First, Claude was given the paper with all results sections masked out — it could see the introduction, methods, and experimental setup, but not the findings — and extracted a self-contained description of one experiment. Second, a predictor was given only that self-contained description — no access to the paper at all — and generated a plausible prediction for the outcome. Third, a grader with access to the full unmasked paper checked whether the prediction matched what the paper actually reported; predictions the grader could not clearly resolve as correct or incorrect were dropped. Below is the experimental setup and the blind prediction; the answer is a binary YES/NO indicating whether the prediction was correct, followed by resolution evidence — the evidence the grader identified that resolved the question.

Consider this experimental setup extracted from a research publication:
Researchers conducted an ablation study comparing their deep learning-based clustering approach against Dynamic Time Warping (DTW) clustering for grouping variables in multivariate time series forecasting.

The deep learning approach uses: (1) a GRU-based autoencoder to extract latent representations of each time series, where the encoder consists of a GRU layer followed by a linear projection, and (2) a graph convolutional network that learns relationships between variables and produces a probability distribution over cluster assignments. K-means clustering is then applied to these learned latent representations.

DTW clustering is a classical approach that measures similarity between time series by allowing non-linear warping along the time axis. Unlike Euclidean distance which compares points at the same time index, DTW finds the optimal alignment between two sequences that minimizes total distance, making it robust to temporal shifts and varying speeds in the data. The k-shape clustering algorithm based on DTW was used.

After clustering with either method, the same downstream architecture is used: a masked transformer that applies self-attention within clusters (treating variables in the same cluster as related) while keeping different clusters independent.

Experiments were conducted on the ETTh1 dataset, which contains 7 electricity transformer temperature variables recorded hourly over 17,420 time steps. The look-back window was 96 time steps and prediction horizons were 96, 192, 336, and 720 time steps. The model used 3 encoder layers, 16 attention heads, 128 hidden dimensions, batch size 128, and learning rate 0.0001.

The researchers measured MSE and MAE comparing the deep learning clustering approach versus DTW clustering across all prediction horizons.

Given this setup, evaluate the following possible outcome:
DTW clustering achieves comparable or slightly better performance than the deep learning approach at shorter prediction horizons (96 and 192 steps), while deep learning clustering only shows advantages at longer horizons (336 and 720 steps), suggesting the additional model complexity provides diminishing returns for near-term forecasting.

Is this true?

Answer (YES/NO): NO